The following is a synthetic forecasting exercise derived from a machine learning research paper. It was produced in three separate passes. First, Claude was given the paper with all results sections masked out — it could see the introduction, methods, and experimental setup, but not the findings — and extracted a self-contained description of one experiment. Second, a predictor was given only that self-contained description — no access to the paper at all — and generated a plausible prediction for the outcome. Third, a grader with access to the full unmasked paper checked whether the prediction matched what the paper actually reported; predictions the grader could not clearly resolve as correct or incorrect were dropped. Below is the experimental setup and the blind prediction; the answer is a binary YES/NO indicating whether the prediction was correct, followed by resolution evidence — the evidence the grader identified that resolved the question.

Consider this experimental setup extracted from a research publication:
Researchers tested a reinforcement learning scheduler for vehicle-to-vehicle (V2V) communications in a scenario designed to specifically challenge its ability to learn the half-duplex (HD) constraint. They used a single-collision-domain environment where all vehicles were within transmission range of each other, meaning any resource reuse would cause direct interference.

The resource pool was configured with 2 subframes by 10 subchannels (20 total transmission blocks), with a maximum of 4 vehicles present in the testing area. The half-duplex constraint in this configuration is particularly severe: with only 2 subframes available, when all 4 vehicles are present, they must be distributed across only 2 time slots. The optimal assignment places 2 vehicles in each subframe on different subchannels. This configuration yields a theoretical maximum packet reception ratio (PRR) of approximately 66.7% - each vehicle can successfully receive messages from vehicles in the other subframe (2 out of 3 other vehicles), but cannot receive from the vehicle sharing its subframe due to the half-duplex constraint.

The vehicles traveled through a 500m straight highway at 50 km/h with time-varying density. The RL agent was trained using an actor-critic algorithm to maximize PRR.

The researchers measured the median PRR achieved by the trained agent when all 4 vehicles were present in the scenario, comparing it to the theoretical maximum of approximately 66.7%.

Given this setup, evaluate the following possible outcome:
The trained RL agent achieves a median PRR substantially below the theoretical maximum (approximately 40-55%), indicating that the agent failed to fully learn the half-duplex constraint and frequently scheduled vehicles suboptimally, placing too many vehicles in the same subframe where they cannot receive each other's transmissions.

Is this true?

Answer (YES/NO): NO